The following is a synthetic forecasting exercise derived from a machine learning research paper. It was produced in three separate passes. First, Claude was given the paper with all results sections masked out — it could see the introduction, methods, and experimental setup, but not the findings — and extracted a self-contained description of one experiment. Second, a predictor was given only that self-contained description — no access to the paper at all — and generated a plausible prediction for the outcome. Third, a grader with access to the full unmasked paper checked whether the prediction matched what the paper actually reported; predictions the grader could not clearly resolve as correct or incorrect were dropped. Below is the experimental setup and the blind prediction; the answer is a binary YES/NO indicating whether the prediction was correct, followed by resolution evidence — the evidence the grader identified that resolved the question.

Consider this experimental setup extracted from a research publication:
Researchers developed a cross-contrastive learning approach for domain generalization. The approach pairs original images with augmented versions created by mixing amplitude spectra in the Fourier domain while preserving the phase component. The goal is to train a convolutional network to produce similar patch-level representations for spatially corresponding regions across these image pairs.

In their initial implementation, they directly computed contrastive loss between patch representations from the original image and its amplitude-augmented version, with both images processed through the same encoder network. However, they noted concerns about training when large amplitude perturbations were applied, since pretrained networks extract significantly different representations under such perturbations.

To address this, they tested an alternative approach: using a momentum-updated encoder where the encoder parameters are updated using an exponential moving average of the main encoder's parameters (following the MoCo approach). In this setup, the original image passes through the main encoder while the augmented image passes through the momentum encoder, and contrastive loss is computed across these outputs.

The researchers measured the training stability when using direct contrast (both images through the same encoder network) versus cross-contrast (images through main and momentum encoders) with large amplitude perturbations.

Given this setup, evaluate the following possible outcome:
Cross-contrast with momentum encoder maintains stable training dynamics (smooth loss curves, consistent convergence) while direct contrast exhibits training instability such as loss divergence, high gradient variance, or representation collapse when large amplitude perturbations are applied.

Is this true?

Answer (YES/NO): YES